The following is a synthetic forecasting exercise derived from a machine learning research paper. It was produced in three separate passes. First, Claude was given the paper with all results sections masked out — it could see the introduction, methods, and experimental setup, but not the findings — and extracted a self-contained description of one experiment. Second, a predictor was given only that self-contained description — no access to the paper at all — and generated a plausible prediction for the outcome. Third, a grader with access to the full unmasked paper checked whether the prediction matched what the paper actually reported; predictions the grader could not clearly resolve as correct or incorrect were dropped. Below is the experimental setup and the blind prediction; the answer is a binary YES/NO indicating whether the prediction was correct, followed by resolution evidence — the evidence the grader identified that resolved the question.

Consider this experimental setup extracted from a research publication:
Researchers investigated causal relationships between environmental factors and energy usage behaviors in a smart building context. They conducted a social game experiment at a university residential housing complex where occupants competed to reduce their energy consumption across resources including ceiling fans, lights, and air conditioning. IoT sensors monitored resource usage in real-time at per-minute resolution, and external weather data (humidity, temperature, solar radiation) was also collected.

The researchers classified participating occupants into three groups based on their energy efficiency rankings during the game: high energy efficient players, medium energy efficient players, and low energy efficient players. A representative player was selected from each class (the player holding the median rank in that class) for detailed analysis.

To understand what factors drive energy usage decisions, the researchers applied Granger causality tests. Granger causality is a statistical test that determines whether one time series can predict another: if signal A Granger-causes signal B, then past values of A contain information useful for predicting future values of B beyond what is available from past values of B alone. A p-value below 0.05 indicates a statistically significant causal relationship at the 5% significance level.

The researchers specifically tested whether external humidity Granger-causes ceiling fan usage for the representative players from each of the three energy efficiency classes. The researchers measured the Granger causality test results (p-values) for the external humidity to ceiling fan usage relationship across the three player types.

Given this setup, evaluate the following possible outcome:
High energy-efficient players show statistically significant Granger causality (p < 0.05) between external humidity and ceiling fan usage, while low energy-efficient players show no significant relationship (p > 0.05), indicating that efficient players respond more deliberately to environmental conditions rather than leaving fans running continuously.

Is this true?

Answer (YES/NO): NO